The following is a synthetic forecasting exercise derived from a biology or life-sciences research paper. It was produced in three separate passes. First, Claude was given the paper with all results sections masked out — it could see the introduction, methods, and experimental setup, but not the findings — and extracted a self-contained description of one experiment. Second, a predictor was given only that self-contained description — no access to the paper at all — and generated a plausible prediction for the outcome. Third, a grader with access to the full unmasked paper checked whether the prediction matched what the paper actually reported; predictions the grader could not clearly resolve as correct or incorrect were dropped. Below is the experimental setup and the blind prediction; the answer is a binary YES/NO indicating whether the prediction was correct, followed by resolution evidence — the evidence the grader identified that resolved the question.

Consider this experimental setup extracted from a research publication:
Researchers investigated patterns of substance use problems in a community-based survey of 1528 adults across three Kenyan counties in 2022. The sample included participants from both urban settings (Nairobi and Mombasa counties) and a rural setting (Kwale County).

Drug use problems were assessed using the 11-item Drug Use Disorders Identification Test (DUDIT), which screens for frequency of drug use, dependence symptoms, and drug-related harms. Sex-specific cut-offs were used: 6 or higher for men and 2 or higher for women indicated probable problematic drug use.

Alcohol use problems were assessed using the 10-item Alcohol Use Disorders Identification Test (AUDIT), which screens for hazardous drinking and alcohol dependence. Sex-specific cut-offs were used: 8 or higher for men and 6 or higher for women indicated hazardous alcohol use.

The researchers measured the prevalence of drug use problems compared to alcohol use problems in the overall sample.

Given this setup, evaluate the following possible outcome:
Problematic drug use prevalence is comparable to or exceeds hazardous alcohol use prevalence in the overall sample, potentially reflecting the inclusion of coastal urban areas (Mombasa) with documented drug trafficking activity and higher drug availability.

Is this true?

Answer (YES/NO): NO